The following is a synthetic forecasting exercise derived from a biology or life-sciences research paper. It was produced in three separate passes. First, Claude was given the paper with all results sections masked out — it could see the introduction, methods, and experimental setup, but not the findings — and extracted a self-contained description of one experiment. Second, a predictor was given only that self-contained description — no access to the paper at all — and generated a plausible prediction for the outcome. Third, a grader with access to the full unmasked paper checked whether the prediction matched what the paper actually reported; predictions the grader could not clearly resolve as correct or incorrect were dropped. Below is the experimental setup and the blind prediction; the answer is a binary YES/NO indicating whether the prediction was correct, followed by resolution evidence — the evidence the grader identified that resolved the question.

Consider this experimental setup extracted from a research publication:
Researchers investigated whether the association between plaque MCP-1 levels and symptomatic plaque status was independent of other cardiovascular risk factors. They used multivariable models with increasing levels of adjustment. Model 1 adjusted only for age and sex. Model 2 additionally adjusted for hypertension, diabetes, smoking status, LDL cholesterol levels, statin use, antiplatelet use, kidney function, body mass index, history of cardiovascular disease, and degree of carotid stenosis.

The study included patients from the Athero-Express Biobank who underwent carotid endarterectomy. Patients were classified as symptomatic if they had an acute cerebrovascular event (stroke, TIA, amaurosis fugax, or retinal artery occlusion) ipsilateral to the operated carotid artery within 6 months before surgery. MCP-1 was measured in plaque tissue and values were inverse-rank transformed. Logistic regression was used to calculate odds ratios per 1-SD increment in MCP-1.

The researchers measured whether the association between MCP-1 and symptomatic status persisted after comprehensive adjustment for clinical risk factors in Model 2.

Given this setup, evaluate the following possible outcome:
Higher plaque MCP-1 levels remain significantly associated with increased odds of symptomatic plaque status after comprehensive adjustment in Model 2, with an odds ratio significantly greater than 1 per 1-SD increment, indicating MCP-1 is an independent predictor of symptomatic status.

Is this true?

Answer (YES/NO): YES